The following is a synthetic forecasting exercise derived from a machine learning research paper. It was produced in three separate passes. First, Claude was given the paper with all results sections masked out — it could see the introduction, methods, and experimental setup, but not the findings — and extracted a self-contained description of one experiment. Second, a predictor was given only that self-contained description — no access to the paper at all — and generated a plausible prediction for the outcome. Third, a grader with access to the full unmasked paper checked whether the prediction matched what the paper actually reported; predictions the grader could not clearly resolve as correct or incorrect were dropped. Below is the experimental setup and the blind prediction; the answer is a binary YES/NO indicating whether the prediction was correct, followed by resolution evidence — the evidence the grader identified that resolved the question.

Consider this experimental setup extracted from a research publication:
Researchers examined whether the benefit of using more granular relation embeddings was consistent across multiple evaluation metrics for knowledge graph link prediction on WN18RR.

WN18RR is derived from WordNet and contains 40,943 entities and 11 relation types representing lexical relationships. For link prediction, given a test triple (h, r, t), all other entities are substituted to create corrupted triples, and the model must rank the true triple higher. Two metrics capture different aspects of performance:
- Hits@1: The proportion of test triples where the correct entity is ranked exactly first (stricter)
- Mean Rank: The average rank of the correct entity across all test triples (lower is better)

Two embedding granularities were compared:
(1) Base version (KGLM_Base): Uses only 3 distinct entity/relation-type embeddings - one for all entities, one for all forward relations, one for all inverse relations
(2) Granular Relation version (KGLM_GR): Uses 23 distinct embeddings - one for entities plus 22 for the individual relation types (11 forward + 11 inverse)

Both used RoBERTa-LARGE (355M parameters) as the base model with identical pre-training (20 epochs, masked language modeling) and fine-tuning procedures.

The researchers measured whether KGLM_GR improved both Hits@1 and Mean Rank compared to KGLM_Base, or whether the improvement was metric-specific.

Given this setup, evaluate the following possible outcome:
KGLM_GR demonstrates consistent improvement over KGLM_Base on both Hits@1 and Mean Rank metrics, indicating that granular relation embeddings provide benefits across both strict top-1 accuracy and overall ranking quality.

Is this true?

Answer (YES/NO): YES